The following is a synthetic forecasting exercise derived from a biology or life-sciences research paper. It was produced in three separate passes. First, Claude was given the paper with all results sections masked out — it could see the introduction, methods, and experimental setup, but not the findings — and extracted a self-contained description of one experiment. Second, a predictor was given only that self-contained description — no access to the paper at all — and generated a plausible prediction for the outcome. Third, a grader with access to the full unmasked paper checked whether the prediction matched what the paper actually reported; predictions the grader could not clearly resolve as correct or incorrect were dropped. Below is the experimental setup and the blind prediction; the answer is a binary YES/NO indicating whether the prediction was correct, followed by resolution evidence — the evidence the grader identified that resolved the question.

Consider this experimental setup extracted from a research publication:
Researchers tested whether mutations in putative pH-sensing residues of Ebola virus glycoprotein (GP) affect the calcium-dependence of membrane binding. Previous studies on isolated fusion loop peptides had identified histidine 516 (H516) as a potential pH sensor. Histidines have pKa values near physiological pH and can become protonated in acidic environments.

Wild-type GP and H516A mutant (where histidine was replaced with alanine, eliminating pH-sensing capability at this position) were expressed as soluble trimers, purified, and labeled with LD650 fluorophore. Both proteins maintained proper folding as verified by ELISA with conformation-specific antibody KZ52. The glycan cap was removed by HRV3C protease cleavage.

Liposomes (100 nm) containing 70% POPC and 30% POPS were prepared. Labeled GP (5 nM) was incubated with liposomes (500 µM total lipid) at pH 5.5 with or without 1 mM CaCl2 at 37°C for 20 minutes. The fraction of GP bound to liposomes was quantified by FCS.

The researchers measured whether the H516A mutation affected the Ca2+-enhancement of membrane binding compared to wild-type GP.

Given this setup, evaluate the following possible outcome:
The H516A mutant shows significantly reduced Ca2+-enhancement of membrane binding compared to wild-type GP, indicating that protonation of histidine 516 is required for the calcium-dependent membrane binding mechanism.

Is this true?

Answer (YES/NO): YES